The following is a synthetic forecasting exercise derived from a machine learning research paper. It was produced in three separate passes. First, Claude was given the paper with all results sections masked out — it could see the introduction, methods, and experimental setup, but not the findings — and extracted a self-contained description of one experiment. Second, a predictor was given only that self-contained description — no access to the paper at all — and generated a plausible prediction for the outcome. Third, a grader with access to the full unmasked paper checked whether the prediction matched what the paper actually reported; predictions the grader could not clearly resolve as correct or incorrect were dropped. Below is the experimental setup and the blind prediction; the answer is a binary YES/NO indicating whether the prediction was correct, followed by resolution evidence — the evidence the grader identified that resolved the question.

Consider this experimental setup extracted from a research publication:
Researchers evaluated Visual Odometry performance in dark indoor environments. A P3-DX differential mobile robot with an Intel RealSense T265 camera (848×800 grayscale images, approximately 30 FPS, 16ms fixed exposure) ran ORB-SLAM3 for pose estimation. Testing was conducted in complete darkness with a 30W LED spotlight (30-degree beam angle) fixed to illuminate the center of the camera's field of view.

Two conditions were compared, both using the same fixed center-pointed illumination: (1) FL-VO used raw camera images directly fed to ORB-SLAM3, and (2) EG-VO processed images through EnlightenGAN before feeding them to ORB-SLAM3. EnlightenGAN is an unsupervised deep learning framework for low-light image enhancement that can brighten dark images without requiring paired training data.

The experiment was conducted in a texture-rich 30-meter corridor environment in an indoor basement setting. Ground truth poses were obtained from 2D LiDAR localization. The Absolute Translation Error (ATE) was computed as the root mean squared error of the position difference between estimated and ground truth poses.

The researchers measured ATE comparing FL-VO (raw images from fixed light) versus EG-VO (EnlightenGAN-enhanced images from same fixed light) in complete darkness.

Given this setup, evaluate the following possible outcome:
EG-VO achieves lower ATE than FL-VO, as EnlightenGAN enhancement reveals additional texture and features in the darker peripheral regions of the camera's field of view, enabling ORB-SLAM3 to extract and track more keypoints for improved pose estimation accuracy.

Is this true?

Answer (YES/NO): YES